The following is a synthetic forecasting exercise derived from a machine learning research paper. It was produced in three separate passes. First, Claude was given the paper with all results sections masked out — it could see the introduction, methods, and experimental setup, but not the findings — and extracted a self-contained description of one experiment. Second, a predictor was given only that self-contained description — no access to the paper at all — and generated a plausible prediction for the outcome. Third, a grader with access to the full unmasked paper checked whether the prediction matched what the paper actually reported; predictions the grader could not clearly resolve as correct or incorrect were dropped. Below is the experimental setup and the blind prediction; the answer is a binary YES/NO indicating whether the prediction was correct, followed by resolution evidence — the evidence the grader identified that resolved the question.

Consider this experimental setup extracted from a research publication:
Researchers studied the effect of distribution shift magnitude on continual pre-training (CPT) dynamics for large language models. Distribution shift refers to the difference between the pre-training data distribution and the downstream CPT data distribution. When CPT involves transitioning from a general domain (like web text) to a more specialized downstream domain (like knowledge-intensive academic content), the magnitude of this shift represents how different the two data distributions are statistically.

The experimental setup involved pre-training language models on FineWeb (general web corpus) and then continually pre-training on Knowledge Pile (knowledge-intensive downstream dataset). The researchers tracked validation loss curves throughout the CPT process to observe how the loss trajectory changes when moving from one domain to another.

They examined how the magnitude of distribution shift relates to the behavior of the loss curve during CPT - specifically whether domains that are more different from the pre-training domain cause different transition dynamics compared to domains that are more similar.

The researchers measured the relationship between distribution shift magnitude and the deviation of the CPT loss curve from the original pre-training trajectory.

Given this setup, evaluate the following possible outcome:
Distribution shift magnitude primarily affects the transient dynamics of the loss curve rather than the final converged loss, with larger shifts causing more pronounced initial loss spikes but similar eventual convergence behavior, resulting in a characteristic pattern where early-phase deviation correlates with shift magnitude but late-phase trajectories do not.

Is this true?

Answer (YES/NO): NO